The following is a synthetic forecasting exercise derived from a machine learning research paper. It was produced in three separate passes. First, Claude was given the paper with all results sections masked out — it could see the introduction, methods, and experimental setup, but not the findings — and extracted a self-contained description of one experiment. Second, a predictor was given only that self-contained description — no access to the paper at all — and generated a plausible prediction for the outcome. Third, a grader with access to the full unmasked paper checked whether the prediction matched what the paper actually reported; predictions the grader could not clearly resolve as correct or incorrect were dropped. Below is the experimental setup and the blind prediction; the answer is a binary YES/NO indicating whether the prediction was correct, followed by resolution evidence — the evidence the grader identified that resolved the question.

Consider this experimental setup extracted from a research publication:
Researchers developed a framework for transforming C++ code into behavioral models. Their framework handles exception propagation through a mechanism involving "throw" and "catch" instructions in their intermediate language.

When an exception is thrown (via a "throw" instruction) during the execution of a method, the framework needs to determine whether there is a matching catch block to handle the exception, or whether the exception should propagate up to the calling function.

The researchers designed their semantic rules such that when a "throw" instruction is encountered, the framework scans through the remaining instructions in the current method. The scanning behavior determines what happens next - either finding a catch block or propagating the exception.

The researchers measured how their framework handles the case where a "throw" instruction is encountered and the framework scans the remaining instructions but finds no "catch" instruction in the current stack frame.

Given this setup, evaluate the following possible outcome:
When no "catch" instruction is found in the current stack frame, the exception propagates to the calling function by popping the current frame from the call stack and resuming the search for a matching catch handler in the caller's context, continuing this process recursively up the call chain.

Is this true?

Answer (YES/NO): YES